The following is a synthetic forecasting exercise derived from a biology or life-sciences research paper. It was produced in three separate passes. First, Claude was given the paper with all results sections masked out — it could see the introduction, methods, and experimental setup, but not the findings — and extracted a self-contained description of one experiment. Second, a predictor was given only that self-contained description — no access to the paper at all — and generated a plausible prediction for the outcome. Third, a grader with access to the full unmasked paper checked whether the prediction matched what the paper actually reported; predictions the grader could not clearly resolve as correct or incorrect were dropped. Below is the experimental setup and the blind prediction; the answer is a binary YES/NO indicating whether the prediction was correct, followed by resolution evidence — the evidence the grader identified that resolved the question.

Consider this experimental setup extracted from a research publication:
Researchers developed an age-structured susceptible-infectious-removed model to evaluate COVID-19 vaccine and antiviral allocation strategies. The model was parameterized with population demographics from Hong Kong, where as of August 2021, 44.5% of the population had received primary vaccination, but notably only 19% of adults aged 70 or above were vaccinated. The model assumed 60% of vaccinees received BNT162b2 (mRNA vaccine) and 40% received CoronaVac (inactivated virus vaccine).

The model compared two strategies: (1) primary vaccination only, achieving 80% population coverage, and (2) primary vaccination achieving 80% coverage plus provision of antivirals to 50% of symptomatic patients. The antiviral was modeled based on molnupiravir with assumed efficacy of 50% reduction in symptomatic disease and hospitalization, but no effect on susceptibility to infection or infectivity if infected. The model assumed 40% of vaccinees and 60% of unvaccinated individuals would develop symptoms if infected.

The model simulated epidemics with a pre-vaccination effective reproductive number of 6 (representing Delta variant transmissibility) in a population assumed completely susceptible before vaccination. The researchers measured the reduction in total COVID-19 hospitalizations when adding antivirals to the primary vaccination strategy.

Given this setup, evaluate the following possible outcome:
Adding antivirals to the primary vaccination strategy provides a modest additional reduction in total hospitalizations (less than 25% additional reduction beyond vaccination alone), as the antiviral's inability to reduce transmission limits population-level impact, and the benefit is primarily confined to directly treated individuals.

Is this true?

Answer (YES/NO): YES